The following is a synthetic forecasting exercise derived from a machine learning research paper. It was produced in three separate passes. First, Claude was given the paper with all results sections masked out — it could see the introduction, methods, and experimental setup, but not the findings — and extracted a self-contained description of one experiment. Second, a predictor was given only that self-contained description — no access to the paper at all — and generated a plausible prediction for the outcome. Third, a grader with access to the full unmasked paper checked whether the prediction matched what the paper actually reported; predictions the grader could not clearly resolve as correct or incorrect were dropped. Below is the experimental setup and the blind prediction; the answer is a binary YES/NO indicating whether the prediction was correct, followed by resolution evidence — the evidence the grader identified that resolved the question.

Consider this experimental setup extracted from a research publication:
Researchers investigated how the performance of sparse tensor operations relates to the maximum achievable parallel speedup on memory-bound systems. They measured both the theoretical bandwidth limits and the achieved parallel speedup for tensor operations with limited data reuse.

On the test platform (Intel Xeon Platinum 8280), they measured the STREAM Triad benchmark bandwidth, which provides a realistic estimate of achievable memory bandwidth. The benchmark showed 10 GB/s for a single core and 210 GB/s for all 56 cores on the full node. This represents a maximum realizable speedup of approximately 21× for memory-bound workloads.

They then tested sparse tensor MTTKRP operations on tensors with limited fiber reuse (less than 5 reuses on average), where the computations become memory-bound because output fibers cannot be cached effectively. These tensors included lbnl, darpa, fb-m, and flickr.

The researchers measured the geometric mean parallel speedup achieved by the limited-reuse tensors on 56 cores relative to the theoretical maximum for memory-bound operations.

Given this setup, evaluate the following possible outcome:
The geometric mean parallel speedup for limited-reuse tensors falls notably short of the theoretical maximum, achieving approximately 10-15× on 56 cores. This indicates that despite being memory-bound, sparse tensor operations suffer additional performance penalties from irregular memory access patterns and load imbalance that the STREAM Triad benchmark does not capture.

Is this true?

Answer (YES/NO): NO